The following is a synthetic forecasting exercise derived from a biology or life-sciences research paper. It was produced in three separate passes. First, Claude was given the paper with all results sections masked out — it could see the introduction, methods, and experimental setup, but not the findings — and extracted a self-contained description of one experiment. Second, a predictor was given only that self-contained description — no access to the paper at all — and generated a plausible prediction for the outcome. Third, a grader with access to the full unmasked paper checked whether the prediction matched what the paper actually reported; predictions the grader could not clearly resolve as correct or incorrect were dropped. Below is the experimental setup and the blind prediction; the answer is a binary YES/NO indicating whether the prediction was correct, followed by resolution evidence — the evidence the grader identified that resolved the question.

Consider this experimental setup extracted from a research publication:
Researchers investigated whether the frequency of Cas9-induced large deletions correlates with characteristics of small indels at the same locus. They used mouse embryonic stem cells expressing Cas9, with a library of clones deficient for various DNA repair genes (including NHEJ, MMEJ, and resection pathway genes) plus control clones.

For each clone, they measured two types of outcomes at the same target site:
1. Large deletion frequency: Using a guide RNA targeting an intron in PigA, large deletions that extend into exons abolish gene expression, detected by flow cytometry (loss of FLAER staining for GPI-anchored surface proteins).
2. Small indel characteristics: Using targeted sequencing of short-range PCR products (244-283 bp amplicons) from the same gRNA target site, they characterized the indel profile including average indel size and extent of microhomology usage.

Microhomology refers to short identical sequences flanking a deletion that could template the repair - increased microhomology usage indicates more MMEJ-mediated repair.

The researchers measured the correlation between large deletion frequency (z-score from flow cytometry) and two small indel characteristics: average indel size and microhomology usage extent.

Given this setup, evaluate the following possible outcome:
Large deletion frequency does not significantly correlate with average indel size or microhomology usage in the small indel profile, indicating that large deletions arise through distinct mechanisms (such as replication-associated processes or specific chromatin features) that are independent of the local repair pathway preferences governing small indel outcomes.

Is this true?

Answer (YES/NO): NO